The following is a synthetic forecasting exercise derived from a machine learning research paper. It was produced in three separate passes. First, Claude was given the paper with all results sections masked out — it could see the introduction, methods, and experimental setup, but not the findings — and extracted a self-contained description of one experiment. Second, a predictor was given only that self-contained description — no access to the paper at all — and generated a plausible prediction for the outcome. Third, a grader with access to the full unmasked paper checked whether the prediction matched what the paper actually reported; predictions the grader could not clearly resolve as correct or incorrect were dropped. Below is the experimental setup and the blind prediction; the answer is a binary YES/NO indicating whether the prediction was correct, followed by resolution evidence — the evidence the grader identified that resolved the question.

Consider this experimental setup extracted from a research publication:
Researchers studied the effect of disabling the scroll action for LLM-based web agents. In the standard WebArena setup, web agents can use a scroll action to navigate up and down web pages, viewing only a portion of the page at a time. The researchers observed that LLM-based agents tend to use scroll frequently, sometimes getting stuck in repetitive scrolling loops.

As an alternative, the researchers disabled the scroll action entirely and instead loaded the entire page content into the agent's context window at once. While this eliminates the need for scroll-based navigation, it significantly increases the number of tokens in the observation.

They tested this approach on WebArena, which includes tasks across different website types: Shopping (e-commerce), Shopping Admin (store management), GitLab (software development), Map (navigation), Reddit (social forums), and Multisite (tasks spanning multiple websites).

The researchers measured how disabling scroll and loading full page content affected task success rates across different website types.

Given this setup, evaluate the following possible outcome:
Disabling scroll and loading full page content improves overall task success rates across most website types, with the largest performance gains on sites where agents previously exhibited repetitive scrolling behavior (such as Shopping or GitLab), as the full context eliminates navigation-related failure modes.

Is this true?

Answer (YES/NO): NO